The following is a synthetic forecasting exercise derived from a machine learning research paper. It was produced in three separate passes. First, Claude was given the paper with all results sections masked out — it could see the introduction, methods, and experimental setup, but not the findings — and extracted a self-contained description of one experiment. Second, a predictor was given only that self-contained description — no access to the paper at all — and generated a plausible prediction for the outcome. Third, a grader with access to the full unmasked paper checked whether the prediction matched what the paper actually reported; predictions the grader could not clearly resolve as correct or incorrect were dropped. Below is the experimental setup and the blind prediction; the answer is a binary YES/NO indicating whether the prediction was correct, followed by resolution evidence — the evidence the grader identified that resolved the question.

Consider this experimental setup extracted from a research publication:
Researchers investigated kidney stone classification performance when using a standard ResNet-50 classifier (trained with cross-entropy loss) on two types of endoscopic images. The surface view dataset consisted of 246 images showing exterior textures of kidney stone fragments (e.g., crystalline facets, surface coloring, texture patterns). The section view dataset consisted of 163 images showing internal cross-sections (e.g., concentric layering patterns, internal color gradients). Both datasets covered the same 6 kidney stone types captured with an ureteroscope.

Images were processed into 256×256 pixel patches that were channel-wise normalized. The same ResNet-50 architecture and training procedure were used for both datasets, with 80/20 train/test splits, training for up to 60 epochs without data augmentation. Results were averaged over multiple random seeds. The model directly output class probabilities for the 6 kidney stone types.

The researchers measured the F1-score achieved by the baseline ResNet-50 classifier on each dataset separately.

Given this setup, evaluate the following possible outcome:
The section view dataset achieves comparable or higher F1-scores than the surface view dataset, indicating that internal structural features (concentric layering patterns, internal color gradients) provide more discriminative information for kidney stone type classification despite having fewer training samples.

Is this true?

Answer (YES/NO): YES